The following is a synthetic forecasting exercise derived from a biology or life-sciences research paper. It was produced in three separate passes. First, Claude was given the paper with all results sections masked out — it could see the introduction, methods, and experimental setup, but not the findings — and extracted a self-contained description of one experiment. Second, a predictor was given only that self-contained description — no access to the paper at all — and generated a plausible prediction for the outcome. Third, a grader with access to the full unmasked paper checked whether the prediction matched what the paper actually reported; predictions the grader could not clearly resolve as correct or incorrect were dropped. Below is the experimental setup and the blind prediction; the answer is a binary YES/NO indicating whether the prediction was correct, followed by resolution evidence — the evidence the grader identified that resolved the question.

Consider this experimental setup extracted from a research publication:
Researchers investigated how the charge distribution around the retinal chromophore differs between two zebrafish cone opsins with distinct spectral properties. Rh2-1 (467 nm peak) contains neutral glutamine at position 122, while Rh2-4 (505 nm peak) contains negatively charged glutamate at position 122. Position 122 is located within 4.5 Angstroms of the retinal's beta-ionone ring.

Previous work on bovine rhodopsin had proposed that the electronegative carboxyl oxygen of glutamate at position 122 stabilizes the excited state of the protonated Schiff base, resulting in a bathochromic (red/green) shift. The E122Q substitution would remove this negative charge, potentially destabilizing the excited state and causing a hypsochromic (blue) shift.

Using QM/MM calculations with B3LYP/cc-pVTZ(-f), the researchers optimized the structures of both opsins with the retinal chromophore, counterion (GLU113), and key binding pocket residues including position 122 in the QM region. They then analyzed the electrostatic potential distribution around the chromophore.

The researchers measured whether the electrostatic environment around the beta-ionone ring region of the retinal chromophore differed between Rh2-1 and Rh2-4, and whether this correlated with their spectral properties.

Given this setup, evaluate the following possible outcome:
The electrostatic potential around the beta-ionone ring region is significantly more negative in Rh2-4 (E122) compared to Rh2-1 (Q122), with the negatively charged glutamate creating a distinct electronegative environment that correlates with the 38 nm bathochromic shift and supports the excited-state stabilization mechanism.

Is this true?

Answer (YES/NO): NO